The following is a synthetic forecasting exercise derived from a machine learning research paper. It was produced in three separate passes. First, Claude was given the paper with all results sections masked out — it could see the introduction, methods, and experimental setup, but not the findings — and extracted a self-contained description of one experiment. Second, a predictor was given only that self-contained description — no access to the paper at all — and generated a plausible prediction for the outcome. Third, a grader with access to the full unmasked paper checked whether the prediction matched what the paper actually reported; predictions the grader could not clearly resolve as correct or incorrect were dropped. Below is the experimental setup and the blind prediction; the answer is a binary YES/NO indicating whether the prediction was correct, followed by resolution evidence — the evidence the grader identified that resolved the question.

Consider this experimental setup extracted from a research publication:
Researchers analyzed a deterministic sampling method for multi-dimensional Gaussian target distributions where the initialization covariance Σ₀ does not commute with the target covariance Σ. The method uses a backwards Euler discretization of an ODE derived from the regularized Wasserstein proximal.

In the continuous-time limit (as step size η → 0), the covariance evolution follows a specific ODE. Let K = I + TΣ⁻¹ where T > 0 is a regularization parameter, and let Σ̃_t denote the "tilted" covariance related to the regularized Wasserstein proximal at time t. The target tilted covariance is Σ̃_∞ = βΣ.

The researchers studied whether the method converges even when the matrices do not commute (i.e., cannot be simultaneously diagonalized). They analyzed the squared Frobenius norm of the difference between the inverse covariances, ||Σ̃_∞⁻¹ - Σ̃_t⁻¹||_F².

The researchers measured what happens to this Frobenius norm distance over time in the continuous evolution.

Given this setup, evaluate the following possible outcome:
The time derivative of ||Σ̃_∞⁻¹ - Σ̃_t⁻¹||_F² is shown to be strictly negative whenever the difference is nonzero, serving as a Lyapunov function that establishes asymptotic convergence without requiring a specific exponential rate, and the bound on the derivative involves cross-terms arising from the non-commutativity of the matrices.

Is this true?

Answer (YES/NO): NO